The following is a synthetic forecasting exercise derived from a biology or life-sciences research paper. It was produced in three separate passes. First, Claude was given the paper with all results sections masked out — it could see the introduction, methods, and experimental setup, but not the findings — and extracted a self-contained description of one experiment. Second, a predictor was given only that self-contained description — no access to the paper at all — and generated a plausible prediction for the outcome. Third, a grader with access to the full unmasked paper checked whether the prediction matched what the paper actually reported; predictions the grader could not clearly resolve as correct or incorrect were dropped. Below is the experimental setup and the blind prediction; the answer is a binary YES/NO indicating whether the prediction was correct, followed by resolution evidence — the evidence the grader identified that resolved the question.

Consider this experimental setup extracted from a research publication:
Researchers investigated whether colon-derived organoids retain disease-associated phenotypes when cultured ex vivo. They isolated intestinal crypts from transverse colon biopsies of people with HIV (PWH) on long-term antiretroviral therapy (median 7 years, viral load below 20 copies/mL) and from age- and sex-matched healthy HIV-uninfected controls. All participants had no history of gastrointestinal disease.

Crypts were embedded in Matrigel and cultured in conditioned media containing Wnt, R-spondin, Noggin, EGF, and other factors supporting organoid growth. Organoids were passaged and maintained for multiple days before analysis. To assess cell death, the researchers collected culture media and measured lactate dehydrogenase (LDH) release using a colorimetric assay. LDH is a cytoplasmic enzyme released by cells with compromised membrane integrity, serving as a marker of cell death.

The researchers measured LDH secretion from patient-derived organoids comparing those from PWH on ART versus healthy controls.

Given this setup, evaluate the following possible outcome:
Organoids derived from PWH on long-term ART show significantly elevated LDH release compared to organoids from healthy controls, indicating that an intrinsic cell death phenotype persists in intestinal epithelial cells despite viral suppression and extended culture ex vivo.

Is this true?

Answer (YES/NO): NO